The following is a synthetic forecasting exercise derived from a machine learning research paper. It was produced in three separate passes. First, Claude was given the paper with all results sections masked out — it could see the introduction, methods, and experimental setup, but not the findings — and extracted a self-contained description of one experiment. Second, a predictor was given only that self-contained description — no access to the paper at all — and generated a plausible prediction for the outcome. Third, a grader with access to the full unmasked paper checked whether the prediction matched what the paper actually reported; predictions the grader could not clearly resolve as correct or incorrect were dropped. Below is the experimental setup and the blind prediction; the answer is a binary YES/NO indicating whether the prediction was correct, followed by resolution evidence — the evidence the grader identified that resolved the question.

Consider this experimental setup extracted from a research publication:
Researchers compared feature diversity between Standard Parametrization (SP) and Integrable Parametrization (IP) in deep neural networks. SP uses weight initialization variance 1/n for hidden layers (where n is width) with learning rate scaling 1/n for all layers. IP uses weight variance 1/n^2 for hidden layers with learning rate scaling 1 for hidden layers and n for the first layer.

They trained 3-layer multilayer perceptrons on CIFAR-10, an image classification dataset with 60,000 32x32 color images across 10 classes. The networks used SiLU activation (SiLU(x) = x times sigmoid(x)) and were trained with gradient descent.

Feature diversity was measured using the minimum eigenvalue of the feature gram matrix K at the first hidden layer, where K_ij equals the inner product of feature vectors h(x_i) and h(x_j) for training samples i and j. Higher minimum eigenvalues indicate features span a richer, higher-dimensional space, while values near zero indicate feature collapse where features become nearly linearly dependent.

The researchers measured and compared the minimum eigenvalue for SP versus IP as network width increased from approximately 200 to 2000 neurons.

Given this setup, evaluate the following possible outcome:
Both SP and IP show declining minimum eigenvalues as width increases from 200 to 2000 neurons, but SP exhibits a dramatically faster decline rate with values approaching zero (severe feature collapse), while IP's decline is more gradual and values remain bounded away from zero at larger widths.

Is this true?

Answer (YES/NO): NO